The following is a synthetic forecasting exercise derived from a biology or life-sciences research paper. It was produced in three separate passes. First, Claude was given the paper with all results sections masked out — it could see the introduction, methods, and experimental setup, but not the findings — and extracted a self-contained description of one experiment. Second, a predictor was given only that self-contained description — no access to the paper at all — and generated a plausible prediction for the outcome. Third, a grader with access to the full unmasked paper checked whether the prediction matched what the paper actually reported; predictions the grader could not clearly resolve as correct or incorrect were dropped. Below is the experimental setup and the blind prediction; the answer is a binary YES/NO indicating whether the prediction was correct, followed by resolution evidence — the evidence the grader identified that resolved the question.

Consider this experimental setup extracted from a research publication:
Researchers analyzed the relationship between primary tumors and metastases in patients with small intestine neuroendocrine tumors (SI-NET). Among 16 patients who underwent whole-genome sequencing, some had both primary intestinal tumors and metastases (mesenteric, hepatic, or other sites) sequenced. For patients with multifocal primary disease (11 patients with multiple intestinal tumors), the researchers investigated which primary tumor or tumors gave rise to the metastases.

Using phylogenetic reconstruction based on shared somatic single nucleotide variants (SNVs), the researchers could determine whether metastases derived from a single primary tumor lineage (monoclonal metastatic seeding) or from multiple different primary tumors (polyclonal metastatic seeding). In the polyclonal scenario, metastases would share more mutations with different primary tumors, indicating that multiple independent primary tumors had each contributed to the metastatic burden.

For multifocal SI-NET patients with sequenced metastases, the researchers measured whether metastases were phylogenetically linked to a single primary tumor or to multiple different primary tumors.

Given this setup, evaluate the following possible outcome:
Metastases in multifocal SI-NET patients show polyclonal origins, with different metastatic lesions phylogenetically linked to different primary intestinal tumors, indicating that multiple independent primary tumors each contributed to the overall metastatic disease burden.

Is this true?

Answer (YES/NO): NO